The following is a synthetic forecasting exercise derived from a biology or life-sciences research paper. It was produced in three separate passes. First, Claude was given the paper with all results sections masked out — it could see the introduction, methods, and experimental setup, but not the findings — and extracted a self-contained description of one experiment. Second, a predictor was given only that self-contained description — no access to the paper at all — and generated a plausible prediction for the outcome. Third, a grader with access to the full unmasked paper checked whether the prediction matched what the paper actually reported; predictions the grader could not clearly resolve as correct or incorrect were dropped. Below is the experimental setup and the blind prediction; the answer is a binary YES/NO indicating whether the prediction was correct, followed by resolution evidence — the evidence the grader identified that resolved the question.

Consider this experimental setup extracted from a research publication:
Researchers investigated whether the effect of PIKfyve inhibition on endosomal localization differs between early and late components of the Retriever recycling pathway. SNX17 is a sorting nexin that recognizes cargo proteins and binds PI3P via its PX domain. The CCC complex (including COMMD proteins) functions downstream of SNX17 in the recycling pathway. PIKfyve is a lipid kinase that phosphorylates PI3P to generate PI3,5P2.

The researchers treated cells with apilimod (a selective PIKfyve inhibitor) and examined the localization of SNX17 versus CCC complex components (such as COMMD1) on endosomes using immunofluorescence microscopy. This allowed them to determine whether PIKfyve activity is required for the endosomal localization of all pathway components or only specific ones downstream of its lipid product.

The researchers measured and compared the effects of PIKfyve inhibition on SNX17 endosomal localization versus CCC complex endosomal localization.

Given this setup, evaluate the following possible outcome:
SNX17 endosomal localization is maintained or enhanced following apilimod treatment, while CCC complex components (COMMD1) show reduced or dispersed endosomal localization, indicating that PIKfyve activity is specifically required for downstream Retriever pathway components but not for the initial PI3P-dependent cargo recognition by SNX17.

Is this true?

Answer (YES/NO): YES